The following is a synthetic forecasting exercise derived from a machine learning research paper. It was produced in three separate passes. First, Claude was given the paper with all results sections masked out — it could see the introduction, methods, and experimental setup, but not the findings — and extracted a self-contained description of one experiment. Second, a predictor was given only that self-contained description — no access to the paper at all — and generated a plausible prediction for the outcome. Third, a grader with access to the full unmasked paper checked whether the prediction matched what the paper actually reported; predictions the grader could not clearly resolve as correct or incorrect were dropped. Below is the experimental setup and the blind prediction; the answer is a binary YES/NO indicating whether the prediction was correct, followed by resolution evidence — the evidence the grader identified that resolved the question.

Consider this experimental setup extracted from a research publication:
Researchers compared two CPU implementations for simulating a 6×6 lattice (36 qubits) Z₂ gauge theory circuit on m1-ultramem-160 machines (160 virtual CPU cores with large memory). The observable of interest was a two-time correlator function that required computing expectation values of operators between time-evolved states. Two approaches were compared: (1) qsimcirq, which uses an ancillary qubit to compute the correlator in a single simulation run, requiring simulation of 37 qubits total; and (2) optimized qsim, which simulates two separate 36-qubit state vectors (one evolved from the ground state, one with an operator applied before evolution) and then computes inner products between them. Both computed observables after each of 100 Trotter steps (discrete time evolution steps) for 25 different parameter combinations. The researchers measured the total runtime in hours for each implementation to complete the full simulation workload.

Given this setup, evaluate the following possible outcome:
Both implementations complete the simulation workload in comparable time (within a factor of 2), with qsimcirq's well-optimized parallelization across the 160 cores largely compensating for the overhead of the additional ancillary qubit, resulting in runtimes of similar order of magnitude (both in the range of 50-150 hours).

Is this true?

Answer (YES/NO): NO